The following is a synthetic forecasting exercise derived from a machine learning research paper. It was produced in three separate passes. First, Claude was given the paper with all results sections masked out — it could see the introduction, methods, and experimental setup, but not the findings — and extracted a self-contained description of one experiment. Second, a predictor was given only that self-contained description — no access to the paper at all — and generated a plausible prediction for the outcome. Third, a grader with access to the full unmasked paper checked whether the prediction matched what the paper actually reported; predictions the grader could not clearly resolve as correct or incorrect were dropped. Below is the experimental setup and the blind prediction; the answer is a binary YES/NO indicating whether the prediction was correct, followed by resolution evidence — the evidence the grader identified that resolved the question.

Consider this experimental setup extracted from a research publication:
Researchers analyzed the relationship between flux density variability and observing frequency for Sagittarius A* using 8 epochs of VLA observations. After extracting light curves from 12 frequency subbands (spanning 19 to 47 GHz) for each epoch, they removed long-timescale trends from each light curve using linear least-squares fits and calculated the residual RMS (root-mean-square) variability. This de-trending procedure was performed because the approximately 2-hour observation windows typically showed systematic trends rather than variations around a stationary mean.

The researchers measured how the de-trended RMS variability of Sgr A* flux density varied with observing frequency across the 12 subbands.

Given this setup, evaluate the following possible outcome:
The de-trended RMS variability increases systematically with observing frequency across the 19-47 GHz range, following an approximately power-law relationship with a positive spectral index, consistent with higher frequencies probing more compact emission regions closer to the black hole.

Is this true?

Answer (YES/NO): NO